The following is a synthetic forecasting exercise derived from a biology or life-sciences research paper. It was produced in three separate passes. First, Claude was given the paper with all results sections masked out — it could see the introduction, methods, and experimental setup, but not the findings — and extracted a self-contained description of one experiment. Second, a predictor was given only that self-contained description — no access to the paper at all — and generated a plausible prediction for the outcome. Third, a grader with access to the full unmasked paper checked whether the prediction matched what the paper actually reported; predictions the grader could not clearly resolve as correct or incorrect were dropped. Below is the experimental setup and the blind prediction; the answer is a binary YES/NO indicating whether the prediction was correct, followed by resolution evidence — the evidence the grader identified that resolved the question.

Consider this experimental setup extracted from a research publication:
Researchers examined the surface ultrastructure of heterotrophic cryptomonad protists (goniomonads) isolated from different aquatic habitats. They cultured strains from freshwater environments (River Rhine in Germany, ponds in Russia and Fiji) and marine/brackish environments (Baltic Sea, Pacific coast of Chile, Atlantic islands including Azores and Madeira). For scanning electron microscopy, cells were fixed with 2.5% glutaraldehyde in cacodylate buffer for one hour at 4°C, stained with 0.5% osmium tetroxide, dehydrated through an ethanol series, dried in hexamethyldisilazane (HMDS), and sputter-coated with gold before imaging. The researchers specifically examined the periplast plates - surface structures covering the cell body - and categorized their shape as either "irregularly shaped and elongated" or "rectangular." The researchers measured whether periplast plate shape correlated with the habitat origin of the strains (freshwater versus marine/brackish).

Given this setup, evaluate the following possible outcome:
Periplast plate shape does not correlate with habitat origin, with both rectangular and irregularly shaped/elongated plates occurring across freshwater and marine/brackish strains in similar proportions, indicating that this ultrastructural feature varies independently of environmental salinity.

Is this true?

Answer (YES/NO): NO